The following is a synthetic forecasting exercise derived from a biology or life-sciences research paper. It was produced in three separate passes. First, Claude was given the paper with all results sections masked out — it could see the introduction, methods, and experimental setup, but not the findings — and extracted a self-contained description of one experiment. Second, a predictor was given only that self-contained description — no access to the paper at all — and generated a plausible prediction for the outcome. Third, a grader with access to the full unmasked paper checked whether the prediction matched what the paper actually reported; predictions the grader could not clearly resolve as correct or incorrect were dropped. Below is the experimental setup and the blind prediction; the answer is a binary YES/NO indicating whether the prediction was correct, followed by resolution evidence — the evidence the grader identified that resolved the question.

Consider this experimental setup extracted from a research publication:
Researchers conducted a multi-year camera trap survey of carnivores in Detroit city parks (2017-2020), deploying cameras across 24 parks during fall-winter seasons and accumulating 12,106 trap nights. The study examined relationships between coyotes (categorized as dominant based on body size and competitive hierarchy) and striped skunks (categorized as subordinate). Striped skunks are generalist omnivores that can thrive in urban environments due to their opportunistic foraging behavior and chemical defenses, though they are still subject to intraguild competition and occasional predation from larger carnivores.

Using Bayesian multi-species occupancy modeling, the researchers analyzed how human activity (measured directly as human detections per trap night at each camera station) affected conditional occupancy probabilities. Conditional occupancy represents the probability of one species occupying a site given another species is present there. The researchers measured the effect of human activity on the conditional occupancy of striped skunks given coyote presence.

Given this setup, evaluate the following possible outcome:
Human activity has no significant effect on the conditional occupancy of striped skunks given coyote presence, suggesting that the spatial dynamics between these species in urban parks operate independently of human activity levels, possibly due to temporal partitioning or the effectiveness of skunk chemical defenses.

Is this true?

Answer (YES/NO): NO